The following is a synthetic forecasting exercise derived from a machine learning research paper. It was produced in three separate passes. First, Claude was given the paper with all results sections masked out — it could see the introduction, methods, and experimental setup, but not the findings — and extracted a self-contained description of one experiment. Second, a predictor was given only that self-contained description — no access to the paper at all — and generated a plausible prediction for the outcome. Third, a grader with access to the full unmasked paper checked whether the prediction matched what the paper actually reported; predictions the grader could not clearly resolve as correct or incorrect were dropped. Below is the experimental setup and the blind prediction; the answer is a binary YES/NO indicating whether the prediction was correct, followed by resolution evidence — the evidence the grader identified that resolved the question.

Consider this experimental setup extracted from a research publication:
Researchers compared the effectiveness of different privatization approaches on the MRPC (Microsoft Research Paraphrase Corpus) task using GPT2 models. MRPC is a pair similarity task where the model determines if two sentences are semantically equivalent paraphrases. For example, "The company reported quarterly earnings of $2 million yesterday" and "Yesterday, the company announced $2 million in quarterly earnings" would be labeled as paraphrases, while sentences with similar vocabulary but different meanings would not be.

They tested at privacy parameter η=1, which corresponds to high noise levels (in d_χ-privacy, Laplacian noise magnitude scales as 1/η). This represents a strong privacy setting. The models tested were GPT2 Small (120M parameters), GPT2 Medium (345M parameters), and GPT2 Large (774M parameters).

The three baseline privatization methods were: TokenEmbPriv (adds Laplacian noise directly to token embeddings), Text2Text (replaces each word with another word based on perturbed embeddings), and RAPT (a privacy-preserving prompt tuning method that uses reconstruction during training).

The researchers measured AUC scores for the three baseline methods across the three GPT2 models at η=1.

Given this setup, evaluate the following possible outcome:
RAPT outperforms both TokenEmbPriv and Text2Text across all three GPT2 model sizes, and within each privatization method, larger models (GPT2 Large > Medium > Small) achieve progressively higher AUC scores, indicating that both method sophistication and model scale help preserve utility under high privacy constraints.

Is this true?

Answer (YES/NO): NO